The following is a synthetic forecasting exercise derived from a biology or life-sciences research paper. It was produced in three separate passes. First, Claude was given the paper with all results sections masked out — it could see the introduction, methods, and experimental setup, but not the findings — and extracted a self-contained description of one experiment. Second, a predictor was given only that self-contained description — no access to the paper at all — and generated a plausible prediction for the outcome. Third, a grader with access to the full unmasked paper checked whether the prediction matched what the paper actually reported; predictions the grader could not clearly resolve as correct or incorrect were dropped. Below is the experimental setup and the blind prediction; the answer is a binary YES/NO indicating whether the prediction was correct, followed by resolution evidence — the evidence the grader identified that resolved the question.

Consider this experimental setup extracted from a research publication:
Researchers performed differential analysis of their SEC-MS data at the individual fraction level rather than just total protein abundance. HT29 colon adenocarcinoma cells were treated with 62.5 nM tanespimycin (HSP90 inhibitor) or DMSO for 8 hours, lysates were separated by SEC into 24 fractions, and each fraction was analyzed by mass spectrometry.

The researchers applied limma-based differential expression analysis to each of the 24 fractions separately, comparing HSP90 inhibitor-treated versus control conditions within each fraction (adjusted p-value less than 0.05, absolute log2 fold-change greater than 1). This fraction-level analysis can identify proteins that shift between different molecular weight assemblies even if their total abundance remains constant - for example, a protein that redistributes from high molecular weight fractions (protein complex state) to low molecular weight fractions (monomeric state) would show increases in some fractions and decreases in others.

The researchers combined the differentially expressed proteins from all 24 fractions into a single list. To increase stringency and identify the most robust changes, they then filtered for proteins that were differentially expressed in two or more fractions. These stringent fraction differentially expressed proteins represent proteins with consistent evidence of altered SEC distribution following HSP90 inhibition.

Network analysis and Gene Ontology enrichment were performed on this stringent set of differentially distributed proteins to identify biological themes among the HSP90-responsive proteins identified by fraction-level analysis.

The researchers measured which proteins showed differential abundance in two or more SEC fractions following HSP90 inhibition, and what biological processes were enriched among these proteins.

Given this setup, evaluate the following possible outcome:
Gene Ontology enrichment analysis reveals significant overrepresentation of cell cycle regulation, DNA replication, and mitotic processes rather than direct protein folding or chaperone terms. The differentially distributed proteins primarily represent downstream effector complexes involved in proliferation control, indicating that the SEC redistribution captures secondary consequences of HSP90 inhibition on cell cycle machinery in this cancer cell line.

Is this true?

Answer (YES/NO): NO